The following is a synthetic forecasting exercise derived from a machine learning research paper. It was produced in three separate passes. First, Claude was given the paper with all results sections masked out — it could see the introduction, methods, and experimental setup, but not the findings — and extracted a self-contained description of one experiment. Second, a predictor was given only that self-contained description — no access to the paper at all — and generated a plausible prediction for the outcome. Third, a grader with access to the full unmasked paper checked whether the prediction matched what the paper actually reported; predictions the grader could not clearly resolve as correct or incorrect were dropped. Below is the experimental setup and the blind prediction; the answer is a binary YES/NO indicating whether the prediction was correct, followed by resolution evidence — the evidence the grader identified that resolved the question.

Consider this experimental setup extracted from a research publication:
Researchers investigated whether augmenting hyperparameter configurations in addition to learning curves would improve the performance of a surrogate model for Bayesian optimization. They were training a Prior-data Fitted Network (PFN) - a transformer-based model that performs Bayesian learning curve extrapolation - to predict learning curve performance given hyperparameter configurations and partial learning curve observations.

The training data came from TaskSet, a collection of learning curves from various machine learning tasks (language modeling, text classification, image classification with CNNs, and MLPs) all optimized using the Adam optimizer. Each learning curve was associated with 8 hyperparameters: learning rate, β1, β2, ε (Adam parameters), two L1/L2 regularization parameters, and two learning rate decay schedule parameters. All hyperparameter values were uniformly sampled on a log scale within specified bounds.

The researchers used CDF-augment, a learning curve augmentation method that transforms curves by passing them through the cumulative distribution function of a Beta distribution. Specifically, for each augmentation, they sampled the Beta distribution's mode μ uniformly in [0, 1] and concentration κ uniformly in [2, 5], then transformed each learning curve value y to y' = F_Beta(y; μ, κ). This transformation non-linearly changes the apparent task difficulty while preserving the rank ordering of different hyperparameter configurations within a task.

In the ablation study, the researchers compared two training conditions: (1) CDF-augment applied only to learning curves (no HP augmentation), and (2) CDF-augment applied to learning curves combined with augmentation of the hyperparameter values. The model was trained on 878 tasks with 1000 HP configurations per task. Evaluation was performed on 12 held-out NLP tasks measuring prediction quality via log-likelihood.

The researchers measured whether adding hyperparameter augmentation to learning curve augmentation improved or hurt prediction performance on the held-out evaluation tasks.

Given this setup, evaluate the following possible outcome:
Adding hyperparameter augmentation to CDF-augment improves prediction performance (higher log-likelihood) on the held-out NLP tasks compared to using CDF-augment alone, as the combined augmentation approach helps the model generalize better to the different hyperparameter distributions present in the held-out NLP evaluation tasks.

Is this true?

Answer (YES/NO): NO